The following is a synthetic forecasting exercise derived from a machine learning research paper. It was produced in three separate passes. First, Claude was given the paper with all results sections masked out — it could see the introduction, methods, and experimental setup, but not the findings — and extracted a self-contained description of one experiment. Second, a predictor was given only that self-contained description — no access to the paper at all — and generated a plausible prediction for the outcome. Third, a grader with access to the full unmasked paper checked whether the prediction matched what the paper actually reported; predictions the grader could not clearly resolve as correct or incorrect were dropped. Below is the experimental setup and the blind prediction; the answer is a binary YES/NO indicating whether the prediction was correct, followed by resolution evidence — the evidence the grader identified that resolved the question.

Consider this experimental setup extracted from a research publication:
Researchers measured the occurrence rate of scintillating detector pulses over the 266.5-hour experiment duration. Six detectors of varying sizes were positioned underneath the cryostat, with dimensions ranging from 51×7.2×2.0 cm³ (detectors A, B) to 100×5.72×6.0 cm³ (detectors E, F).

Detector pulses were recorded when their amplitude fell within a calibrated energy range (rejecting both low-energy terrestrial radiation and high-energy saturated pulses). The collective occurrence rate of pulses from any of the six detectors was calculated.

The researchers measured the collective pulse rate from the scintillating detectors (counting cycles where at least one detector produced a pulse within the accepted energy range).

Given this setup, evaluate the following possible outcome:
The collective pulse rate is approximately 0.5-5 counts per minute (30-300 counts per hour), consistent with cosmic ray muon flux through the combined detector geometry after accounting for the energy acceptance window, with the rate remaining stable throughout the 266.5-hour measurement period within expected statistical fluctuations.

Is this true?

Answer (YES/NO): NO